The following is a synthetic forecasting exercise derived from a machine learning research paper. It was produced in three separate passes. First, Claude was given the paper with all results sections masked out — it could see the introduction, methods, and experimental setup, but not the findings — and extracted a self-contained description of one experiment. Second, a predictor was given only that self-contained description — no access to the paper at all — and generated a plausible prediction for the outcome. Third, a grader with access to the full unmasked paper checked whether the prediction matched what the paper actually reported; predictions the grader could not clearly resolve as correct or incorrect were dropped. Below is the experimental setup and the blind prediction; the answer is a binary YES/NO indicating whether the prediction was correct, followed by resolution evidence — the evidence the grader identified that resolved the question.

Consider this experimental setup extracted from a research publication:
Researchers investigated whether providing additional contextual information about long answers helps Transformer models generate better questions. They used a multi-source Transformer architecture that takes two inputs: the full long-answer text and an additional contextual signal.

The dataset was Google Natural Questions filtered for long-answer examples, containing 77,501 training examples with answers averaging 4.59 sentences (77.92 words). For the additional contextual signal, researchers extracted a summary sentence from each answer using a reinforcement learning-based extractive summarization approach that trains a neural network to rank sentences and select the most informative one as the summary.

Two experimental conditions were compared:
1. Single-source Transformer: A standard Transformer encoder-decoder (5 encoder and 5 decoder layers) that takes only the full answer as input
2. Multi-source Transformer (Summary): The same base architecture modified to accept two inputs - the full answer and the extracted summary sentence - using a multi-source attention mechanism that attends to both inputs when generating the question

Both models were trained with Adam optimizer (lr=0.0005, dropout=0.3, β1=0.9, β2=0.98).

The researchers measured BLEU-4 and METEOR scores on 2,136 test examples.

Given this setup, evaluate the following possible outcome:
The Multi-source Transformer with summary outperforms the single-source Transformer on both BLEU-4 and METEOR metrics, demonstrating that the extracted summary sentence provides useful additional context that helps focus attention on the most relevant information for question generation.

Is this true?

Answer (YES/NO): NO